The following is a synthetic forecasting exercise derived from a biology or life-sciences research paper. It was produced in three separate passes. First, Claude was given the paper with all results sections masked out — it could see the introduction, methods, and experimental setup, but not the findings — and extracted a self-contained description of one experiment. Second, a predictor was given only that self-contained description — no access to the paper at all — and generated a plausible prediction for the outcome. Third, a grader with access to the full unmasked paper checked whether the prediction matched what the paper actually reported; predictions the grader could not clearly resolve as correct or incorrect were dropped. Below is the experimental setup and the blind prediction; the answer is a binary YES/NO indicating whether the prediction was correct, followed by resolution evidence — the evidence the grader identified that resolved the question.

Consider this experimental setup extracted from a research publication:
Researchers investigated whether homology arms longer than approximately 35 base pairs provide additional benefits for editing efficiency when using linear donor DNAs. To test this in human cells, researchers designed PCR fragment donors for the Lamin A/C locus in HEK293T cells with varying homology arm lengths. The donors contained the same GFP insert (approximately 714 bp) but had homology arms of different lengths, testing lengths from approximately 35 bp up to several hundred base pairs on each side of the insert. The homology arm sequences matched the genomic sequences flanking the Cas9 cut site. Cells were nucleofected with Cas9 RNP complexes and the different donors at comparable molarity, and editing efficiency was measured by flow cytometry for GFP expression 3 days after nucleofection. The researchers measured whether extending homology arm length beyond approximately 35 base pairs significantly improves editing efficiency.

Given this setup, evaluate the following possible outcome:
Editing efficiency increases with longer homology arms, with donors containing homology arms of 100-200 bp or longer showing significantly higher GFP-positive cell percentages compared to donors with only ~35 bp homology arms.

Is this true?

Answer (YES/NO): NO